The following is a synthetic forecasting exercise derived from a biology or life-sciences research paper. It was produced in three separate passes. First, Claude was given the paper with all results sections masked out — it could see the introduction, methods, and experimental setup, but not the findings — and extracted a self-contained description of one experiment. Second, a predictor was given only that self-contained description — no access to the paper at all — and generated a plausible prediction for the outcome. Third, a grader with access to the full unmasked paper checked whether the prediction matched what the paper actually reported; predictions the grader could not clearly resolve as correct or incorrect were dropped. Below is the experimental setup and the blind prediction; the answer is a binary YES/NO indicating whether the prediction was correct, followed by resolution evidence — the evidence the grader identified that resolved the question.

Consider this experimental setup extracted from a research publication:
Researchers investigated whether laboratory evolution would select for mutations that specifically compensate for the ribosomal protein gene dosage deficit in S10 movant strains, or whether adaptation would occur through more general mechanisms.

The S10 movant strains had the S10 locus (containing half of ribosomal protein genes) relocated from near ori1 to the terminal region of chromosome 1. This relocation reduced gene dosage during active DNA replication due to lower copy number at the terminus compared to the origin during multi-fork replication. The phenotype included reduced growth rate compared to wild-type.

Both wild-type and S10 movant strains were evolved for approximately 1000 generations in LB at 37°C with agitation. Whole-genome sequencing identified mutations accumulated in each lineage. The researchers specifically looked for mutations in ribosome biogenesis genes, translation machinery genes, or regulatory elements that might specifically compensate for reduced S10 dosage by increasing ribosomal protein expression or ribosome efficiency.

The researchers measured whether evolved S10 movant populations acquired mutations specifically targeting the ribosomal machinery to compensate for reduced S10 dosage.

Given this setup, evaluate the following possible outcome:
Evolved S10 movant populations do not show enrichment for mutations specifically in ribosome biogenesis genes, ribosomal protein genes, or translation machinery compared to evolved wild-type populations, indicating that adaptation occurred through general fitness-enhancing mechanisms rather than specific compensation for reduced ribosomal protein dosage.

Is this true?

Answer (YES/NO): YES